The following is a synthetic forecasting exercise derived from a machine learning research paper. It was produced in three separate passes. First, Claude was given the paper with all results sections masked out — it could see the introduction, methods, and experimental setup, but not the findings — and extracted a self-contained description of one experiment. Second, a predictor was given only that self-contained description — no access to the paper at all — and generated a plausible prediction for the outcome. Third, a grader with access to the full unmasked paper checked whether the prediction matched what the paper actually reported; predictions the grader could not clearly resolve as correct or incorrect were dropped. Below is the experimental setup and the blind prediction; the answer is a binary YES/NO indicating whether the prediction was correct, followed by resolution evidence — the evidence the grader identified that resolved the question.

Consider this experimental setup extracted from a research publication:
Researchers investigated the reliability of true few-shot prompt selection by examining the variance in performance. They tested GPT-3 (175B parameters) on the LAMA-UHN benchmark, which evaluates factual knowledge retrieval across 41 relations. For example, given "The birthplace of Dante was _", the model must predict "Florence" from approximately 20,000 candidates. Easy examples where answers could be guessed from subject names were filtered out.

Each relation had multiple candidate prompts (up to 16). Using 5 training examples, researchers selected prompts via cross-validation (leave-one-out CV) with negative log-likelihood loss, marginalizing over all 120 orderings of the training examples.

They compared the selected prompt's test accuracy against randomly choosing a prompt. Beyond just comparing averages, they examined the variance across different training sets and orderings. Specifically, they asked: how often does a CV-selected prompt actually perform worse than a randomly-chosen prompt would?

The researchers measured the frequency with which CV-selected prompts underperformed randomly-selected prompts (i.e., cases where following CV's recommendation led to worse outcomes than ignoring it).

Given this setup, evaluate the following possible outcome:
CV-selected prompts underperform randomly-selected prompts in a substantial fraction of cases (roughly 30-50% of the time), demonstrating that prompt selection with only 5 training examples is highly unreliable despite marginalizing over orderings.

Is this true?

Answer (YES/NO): YES